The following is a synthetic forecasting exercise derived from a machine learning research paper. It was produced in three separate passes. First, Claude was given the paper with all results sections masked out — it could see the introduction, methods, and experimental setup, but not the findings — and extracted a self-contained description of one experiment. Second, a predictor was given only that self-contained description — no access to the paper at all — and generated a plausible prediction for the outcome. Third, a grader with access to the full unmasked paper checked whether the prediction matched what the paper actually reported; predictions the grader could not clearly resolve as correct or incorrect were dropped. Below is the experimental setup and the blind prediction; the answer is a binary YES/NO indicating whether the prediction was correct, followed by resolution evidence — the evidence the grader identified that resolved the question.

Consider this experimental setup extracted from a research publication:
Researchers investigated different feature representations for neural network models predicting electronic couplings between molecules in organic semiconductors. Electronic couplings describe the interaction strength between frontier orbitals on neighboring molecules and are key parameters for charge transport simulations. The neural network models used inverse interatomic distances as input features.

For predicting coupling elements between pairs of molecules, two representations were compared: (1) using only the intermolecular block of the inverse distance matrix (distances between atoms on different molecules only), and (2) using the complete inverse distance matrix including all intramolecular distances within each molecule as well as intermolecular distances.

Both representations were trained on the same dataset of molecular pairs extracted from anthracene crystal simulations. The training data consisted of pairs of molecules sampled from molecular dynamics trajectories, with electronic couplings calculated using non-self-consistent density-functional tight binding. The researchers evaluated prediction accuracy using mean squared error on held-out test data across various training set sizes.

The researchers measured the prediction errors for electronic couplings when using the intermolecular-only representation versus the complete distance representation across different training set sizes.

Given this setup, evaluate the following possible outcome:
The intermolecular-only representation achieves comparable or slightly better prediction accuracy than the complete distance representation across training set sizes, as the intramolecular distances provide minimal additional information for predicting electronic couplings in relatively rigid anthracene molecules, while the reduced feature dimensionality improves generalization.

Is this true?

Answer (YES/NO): YES